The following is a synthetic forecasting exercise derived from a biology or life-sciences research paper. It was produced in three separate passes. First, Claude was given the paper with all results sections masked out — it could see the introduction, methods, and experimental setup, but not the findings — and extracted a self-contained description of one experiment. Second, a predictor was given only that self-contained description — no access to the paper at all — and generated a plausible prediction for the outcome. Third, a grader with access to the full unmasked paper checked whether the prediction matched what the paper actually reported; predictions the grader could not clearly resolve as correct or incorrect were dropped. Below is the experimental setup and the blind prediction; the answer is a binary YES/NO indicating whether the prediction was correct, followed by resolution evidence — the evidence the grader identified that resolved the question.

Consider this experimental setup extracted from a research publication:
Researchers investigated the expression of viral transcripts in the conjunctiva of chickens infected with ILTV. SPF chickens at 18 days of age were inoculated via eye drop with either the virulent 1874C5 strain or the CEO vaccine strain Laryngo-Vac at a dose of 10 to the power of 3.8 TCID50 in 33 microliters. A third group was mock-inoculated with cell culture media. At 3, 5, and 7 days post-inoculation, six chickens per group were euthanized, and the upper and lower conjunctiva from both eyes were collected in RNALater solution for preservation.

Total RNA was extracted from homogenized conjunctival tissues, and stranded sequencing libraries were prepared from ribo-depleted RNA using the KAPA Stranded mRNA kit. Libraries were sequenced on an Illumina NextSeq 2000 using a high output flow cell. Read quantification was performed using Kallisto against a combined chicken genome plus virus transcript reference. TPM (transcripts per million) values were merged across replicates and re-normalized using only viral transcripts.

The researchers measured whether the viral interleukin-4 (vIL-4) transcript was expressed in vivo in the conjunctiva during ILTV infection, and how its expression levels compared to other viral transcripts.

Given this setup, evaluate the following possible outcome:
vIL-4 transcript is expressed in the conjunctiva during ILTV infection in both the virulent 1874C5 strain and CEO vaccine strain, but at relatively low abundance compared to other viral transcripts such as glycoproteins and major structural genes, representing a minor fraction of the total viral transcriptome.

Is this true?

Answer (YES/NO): NO